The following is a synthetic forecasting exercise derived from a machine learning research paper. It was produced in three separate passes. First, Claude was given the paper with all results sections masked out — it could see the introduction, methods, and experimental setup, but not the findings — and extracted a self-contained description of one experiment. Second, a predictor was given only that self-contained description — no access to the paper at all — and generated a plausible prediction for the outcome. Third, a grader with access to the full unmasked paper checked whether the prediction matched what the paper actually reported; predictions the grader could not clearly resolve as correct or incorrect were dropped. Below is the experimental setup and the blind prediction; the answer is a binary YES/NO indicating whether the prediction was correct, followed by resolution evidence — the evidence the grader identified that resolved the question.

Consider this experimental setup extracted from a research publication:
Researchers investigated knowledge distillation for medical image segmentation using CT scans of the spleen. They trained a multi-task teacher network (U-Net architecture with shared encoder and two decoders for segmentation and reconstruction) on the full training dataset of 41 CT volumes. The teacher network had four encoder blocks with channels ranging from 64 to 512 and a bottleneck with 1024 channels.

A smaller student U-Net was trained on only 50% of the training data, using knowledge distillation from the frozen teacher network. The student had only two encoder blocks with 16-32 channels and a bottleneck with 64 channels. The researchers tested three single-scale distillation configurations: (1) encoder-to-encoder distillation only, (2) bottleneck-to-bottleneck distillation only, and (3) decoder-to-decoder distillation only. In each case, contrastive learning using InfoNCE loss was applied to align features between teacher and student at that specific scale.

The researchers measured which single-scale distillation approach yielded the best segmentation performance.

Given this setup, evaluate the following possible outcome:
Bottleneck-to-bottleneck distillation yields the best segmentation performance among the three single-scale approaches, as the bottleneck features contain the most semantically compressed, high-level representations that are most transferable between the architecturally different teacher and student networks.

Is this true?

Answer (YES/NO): NO